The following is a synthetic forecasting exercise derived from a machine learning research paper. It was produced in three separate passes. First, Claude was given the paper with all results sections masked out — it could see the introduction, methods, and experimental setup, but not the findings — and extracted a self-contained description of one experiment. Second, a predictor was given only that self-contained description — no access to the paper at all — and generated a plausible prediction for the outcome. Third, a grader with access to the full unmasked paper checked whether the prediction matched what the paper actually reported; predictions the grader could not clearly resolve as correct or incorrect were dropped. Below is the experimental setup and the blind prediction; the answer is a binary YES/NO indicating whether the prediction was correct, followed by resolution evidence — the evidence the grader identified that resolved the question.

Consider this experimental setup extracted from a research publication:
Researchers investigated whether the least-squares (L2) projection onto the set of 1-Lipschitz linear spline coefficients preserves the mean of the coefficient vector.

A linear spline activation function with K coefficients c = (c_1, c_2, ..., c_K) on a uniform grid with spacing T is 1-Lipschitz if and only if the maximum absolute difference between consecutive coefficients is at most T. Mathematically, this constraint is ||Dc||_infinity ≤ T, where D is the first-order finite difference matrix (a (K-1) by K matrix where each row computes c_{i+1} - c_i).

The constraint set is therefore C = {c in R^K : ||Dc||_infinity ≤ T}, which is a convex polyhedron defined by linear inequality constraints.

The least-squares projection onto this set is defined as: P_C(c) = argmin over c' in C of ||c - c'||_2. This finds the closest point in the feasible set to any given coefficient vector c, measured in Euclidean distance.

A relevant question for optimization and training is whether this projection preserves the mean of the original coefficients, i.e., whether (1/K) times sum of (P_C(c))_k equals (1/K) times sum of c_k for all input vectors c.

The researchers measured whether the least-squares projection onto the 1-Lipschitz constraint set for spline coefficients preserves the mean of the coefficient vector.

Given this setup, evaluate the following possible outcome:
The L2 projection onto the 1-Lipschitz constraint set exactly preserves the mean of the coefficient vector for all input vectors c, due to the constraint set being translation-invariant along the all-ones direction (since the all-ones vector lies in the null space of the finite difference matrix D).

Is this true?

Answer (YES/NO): YES